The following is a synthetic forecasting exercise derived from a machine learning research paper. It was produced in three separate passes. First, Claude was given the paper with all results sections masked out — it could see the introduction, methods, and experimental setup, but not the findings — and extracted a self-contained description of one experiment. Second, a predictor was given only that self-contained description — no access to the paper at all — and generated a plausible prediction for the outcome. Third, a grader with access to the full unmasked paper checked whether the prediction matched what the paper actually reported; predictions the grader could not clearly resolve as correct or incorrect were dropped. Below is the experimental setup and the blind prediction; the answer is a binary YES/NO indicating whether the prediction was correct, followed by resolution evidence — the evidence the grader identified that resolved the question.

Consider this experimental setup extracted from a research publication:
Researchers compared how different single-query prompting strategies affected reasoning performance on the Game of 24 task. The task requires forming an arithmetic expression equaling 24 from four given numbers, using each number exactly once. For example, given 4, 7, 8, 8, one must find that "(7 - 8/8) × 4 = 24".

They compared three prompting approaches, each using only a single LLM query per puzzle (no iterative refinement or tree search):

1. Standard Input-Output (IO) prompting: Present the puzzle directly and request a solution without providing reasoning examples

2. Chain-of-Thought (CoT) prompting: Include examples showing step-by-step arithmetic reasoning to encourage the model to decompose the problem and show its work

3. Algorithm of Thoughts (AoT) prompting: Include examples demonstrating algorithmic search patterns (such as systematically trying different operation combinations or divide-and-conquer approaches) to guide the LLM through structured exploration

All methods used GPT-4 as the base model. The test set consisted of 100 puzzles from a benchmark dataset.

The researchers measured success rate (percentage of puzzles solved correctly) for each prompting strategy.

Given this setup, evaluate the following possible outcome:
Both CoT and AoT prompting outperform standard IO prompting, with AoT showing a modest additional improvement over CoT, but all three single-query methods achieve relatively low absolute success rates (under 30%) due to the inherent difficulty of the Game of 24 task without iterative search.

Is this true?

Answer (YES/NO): NO